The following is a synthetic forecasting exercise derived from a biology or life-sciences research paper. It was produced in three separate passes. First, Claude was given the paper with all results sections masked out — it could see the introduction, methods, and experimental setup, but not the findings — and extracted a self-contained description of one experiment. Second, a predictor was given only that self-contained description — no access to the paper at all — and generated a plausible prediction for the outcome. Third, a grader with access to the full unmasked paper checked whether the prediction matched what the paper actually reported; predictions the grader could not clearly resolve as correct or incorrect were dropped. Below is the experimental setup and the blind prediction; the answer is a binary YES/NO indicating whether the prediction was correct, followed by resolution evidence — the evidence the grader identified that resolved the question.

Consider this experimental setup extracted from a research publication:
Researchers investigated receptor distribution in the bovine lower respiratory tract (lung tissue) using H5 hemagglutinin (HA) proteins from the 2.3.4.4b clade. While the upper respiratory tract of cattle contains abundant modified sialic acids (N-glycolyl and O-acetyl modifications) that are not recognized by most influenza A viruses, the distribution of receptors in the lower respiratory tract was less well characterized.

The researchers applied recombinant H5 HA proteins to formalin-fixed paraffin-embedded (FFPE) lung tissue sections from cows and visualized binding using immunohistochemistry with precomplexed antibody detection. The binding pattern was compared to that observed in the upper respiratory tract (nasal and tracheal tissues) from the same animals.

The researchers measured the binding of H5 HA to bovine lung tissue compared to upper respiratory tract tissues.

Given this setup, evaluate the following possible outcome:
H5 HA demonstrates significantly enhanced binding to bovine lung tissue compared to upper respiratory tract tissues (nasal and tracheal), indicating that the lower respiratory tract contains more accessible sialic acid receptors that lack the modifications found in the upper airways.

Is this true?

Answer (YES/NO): YES